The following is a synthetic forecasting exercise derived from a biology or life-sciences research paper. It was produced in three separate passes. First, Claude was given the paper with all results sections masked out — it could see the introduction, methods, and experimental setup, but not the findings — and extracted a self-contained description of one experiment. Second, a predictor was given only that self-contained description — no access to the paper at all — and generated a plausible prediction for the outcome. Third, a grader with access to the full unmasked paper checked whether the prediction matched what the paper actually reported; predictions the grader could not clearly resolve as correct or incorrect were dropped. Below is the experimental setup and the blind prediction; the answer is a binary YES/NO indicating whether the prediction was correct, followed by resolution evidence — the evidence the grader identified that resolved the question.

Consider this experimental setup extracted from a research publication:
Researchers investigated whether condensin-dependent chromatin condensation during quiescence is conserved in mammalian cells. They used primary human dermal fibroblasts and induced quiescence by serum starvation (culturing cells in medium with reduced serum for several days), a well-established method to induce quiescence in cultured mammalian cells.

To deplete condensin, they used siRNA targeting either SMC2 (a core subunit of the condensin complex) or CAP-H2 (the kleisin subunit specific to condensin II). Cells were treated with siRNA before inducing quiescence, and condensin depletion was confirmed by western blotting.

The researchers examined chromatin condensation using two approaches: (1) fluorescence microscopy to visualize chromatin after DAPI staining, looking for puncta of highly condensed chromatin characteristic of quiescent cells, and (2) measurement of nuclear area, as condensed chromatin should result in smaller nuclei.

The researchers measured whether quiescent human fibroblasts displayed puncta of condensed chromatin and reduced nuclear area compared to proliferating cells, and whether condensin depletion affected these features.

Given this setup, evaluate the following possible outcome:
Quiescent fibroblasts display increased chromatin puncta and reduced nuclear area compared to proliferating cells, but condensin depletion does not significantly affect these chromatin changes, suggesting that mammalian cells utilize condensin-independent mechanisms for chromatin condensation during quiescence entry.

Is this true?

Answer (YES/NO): NO